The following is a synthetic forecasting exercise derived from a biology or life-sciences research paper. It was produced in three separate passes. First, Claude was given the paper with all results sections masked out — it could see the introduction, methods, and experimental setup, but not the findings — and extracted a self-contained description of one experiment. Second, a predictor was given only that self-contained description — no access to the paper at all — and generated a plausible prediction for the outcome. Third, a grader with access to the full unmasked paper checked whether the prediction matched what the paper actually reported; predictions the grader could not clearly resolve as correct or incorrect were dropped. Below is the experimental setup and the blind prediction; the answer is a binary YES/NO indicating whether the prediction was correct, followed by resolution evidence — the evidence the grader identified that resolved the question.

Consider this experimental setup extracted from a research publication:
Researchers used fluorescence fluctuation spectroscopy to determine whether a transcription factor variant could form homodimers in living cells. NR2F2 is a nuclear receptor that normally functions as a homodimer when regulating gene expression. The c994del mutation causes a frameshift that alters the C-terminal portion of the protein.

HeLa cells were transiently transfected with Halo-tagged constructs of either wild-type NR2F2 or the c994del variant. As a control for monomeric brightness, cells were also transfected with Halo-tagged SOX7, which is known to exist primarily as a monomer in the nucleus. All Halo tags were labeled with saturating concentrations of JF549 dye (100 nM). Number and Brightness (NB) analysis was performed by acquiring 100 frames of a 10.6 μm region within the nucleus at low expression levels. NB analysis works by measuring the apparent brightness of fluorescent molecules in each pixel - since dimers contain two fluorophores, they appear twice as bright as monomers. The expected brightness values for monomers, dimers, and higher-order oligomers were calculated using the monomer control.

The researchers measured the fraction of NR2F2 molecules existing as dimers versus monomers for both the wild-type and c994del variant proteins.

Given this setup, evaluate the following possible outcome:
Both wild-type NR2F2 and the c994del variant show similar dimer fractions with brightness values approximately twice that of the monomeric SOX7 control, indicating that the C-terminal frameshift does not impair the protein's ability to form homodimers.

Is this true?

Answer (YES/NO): NO